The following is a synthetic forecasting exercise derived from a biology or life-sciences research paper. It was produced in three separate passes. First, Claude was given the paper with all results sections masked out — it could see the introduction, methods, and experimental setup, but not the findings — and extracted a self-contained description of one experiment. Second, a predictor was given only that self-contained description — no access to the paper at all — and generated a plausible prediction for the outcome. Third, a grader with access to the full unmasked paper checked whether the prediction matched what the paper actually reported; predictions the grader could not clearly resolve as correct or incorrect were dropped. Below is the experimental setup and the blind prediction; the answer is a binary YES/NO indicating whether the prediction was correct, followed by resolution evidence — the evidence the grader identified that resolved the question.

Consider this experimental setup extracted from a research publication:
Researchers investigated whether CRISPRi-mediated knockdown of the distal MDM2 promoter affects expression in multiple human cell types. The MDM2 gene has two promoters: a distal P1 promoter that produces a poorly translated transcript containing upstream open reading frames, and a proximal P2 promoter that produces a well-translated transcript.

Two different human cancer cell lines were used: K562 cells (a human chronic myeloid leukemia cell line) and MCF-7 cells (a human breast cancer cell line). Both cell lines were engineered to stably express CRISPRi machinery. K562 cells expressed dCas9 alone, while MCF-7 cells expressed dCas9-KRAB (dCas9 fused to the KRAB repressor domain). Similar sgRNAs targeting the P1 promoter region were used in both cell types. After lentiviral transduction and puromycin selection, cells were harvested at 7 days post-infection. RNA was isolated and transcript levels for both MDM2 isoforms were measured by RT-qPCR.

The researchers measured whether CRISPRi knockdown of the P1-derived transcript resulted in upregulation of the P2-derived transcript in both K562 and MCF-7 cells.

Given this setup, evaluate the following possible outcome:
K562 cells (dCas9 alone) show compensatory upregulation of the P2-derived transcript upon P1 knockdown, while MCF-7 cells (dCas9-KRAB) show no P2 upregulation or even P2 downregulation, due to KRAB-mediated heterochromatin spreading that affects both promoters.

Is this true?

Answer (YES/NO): YES